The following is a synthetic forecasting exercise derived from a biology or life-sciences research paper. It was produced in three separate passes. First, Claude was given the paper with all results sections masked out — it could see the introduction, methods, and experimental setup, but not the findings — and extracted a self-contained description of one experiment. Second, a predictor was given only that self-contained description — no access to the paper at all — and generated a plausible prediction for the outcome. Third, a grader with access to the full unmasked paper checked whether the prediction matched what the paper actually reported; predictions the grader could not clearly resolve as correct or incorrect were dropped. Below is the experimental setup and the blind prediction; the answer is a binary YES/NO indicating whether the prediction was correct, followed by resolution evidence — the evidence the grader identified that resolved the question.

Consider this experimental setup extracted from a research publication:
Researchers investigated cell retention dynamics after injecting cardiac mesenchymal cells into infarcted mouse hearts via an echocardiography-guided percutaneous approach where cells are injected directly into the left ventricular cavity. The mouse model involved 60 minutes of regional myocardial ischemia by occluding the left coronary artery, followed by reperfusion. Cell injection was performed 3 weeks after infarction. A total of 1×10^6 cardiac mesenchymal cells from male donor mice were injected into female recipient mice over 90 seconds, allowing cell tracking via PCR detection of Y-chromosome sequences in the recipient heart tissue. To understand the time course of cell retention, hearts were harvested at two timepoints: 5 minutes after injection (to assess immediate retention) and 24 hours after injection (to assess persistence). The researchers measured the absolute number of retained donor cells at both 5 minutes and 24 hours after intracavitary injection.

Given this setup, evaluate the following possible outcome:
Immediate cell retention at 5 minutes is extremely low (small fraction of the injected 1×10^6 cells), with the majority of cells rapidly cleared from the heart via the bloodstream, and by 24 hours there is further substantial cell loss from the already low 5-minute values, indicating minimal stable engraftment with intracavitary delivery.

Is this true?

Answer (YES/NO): YES